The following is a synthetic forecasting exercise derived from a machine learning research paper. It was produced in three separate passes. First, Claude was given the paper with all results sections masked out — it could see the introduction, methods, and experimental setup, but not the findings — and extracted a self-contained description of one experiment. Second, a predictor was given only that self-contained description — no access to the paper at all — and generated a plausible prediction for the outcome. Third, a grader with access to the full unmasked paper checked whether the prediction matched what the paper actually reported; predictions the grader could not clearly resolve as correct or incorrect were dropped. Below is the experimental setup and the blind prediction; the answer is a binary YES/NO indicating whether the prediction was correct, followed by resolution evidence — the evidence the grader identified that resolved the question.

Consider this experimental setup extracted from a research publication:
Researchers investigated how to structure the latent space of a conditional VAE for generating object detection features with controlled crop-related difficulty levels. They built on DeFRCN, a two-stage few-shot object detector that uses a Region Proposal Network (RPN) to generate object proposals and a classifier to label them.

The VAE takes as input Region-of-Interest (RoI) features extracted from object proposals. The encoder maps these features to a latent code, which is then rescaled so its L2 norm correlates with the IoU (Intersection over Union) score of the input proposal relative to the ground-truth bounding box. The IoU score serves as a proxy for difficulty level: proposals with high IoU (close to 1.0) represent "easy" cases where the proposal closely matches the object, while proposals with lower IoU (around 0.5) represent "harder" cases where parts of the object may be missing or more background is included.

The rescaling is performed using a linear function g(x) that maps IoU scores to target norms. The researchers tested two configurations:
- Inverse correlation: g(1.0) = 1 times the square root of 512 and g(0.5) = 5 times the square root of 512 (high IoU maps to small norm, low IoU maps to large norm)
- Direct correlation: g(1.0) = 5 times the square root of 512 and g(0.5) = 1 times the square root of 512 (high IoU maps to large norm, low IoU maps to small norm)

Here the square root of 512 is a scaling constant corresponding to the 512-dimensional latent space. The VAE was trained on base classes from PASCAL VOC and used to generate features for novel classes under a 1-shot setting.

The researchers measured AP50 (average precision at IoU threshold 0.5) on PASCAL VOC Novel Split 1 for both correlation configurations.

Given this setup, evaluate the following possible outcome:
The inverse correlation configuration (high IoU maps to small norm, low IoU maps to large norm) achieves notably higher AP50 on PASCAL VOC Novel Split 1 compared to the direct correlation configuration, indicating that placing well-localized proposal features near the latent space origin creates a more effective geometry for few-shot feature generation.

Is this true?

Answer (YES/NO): YES